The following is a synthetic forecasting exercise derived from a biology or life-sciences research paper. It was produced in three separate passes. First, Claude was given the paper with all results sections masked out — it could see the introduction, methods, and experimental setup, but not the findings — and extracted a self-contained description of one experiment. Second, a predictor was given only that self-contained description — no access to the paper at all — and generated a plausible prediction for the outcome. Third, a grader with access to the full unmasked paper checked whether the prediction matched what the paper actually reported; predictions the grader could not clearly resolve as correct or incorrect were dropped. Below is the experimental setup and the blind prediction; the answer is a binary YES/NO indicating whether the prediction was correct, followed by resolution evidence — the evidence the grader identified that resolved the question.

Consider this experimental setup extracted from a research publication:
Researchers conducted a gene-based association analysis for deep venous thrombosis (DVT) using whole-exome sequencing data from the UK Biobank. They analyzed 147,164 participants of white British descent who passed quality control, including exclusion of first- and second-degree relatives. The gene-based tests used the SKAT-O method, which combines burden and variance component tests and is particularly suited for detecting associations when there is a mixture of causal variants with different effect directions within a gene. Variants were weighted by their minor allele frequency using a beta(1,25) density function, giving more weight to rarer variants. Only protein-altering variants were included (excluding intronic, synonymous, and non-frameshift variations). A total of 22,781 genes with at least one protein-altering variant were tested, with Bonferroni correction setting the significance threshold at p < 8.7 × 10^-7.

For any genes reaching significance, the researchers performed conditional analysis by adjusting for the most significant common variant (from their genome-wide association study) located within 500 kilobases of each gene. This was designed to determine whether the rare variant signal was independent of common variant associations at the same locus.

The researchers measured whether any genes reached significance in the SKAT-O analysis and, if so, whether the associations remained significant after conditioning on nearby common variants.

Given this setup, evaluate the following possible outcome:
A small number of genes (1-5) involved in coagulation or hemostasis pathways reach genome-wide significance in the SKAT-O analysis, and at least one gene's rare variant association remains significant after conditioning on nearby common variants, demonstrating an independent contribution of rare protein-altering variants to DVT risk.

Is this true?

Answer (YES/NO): NO